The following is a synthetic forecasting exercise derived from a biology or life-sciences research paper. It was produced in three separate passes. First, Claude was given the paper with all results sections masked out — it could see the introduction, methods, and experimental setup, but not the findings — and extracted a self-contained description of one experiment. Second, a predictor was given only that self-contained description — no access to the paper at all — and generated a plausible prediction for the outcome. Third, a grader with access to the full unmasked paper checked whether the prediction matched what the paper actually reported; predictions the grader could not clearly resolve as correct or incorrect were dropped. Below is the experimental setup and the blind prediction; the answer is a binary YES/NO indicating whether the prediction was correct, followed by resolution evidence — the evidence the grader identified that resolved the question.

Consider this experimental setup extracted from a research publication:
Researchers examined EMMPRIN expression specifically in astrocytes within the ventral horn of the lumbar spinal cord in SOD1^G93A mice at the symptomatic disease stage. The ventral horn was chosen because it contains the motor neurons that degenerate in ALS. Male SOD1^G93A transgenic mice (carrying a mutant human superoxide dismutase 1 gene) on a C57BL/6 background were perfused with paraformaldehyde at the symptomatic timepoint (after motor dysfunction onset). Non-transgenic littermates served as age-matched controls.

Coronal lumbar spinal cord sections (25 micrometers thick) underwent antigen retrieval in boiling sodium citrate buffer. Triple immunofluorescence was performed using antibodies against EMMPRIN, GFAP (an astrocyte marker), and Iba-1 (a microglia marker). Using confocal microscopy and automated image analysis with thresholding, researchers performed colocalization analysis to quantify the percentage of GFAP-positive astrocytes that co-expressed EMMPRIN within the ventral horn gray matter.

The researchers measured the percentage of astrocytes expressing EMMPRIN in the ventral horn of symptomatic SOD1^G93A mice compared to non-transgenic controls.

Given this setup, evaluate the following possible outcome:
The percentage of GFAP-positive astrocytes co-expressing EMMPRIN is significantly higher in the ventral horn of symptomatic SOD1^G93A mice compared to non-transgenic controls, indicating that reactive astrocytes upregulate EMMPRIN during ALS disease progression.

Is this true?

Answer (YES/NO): YES